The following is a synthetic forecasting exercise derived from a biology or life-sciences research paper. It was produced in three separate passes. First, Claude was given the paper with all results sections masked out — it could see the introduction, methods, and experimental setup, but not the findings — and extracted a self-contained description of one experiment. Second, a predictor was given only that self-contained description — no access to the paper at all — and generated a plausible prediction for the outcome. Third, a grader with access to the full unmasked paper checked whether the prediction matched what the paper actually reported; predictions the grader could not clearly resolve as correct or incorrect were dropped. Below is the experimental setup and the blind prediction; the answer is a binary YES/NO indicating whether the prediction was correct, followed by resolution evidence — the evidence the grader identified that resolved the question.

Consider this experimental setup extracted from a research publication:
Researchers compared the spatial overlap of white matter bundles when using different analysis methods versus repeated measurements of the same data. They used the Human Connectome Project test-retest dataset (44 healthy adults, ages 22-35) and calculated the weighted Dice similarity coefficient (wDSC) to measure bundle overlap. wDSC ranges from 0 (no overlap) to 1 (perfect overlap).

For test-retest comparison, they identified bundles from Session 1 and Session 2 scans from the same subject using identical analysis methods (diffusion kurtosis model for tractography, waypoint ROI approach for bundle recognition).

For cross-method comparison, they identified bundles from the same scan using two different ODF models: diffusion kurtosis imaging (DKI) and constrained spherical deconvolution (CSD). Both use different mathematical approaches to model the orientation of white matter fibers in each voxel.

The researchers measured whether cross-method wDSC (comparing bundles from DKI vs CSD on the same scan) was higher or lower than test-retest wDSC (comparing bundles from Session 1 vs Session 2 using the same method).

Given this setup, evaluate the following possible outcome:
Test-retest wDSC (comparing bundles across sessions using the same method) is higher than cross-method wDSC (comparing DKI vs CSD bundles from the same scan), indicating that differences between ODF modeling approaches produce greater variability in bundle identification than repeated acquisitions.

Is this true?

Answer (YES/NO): YES